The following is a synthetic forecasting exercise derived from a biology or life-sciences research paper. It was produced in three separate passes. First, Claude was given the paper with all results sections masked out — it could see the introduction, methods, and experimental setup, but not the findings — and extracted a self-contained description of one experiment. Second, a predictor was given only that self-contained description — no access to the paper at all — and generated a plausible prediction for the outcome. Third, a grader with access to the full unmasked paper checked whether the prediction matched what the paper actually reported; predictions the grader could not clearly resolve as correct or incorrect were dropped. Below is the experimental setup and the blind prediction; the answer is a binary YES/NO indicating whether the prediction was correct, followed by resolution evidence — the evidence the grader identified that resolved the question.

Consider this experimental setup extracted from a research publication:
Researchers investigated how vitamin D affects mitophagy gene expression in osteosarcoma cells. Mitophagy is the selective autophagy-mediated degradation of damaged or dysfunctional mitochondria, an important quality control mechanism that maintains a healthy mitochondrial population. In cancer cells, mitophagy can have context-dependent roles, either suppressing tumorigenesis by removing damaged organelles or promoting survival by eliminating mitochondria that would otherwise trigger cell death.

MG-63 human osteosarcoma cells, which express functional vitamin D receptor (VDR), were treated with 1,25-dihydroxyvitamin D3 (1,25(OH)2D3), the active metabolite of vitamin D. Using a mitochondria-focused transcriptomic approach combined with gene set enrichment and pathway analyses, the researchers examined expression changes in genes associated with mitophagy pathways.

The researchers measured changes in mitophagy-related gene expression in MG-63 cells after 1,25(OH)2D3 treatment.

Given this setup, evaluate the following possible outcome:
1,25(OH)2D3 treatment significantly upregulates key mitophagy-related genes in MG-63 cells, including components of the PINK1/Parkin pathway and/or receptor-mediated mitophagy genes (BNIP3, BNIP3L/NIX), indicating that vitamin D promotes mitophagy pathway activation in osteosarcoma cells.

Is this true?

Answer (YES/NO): YES